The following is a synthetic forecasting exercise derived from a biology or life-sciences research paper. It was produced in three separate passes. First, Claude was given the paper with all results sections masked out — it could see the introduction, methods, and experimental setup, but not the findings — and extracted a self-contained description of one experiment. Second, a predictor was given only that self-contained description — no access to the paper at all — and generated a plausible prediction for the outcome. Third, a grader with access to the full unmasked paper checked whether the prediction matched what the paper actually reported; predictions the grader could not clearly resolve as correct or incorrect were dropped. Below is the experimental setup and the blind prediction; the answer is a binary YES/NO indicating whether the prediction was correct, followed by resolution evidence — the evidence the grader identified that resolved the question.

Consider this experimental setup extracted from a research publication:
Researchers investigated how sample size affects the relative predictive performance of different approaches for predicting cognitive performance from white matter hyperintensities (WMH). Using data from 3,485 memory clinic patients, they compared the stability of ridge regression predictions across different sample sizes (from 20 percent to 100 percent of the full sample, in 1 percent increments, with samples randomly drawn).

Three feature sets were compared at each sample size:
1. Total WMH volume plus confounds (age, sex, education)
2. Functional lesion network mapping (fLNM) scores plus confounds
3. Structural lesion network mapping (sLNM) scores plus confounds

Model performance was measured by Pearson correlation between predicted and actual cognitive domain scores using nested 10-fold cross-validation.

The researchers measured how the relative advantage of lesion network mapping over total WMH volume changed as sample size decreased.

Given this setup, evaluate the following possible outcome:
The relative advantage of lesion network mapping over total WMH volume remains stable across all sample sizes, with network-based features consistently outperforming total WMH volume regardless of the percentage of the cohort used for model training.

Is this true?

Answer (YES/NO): NO